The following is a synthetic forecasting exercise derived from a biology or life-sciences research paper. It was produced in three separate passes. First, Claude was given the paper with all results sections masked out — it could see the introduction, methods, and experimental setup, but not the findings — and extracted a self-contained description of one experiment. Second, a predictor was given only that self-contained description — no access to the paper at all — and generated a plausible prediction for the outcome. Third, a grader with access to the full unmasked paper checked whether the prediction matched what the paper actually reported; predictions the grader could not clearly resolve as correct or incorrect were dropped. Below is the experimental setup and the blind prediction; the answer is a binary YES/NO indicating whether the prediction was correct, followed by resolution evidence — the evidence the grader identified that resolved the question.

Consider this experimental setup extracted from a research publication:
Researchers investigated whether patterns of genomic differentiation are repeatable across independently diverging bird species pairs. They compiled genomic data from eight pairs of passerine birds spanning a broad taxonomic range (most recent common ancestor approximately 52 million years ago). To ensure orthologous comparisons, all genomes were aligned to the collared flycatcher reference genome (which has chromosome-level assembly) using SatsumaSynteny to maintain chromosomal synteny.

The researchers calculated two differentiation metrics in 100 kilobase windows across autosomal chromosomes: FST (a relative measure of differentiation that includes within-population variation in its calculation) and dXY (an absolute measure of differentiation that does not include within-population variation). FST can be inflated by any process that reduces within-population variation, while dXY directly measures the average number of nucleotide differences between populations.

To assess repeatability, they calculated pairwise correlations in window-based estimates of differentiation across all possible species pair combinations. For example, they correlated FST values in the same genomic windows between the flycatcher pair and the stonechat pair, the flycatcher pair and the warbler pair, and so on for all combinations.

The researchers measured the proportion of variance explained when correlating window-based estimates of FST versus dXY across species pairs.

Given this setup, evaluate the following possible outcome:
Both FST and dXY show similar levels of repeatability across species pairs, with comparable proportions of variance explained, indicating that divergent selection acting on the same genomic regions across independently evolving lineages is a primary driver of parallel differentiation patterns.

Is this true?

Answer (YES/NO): NO